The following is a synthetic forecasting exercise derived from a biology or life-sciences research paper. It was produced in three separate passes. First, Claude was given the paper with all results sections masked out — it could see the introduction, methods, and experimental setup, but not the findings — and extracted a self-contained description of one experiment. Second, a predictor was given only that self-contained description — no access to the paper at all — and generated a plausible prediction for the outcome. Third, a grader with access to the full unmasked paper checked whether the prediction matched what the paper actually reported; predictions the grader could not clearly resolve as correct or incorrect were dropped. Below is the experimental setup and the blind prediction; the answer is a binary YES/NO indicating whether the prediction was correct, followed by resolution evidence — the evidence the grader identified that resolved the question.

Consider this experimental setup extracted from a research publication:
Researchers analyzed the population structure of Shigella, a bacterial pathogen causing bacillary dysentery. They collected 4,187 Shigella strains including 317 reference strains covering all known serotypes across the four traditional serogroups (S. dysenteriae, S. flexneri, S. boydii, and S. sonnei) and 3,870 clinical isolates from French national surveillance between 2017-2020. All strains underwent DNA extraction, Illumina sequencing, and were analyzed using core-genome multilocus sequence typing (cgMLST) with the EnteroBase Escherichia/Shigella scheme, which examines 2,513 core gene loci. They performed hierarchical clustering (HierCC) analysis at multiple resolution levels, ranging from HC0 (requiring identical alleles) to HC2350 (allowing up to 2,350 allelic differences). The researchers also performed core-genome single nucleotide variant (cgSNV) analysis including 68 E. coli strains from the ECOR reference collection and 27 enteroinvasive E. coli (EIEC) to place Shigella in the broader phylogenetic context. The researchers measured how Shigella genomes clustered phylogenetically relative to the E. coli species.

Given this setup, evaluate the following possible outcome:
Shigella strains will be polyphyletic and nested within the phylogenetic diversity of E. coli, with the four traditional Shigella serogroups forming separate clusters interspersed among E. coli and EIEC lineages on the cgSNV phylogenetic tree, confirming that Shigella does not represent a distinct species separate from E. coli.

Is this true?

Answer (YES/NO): NO